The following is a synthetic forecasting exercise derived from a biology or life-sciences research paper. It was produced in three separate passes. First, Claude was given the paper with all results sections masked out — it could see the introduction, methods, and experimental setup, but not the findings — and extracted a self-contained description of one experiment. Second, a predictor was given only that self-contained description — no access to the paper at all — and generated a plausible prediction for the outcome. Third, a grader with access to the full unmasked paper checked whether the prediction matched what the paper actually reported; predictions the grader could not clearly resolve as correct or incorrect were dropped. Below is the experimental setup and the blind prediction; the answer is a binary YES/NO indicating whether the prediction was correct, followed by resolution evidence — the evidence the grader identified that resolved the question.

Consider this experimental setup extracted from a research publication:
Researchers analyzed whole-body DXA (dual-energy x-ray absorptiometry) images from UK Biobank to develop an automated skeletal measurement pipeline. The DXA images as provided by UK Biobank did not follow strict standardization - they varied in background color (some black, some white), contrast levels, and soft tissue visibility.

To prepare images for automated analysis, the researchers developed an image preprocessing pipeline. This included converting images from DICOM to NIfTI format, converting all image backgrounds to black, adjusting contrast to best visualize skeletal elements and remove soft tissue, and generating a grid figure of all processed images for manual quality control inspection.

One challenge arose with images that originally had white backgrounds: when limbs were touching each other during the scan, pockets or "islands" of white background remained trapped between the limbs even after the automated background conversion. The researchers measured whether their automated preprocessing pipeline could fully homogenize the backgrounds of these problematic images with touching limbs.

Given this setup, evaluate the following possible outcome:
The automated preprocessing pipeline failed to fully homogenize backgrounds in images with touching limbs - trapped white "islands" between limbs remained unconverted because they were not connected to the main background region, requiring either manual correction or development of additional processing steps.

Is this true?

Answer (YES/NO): YES